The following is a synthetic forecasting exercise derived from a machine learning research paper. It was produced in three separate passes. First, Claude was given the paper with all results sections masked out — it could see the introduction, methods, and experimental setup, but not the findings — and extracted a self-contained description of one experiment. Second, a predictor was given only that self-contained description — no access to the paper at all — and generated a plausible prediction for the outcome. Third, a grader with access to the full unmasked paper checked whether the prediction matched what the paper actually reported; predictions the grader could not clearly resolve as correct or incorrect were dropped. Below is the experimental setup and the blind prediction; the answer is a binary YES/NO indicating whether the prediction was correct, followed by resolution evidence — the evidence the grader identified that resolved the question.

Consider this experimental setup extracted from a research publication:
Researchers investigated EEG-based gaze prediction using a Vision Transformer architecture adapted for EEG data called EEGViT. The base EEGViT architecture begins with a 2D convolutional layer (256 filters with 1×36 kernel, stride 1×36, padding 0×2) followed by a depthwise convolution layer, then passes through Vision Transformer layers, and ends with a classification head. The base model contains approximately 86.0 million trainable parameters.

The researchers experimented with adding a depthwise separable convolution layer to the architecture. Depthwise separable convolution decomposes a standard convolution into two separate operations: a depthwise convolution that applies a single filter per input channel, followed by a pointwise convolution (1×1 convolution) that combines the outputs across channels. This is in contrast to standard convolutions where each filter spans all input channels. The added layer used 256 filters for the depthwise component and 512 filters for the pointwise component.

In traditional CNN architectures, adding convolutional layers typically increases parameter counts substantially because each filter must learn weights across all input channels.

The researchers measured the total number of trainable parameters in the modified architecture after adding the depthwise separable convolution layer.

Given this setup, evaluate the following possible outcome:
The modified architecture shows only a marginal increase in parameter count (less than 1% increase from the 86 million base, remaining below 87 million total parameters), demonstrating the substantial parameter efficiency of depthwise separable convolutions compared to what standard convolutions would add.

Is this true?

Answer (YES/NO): YES